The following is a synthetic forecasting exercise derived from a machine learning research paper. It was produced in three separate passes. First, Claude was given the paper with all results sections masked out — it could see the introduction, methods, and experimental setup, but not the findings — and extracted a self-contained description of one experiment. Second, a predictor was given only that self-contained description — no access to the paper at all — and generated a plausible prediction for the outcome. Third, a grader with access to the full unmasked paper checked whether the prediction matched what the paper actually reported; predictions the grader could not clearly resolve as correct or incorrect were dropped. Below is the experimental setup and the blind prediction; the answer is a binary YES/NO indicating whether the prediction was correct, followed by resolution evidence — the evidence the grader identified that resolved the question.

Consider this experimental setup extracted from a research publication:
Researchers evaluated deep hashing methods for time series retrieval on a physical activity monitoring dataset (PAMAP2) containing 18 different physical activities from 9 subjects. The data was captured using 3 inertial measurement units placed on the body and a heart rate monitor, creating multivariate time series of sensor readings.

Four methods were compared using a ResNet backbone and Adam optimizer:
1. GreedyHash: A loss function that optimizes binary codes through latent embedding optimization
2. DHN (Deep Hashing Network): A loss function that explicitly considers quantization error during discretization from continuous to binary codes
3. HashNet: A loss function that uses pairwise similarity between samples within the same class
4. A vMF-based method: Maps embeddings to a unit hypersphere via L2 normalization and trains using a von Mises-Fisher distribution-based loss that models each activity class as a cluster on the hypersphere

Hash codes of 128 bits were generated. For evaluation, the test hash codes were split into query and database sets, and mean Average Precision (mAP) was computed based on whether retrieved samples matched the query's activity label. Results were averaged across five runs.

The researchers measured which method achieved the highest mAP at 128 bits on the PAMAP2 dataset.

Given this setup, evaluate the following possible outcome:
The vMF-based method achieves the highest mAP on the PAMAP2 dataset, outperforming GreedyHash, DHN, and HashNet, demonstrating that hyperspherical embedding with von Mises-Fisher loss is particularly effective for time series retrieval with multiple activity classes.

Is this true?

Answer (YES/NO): NO